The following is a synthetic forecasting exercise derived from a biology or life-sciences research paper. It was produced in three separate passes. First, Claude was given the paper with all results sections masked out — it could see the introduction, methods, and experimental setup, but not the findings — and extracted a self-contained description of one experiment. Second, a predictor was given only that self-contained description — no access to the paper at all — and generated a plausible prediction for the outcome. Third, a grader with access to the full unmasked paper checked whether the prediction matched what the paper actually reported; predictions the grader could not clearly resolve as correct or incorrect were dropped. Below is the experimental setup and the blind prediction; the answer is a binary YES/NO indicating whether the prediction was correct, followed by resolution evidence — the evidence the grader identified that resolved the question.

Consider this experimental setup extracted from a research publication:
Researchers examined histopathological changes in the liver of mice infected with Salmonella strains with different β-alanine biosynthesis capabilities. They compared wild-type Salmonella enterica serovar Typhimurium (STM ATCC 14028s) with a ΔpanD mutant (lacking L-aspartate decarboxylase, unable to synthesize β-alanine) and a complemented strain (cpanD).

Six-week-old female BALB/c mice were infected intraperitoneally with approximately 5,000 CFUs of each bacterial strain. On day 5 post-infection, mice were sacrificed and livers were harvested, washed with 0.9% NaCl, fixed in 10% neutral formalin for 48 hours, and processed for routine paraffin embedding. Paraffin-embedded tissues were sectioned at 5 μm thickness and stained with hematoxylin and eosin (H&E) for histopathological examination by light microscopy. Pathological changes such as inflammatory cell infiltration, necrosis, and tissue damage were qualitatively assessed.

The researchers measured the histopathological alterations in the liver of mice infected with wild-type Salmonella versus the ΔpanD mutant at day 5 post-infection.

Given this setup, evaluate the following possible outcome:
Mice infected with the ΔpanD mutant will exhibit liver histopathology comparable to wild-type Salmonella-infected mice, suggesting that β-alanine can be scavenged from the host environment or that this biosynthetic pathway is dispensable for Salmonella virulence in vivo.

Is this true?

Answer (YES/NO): NO